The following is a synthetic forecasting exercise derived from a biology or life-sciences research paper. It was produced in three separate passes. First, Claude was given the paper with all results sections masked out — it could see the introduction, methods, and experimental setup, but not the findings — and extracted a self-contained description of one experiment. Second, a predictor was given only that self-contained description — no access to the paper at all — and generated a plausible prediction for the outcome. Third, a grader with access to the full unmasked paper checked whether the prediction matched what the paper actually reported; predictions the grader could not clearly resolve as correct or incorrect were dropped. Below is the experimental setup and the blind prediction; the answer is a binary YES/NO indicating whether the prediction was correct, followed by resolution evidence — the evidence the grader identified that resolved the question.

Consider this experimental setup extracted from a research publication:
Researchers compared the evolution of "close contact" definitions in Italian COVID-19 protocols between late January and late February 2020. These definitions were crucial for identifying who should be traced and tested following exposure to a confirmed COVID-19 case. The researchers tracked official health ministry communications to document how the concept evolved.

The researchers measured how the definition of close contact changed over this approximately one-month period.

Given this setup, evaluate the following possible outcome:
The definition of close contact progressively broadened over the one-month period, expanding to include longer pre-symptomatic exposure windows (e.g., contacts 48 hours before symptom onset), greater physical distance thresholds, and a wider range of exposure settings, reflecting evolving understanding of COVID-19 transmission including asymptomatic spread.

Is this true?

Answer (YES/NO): NO